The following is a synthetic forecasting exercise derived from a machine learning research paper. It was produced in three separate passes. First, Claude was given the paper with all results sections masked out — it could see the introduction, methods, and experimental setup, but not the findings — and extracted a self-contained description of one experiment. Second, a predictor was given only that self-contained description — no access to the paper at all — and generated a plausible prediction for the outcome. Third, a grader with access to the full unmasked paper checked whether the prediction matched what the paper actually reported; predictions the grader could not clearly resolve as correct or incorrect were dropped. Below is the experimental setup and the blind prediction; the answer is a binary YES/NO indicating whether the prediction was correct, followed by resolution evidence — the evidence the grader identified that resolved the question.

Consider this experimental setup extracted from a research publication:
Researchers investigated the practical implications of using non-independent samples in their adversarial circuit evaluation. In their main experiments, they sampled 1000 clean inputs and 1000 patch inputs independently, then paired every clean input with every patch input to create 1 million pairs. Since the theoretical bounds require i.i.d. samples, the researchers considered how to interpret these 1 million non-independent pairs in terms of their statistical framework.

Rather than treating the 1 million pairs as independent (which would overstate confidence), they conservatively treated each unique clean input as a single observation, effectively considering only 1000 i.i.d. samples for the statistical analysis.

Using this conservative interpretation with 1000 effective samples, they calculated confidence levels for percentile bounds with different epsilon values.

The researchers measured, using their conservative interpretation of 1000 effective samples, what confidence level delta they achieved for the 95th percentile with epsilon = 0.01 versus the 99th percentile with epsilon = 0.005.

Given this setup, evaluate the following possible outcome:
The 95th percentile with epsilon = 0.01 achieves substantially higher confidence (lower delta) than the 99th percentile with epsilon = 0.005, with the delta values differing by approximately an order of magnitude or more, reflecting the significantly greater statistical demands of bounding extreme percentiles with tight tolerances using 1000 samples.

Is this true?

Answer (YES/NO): NO